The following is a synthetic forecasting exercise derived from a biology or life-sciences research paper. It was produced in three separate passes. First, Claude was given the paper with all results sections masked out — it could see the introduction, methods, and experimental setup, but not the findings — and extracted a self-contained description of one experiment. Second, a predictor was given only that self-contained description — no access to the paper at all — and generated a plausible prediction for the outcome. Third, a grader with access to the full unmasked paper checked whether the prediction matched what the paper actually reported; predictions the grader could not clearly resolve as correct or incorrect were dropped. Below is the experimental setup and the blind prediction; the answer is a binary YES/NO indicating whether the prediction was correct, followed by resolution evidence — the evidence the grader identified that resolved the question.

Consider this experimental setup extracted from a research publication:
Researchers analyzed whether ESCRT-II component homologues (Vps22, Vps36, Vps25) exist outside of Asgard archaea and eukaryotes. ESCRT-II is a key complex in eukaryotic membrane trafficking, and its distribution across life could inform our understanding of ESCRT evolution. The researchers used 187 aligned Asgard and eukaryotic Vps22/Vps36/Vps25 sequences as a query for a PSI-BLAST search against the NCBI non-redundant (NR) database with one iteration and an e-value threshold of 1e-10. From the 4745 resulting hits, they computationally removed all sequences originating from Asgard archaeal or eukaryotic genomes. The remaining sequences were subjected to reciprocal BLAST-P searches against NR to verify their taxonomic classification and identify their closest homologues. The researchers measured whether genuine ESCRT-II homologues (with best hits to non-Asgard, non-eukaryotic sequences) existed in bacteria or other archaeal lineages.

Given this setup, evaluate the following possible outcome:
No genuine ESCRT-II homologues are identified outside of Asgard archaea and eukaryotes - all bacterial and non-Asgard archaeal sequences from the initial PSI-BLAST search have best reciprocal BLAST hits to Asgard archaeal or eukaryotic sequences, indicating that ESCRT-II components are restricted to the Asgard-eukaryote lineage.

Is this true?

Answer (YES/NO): YES